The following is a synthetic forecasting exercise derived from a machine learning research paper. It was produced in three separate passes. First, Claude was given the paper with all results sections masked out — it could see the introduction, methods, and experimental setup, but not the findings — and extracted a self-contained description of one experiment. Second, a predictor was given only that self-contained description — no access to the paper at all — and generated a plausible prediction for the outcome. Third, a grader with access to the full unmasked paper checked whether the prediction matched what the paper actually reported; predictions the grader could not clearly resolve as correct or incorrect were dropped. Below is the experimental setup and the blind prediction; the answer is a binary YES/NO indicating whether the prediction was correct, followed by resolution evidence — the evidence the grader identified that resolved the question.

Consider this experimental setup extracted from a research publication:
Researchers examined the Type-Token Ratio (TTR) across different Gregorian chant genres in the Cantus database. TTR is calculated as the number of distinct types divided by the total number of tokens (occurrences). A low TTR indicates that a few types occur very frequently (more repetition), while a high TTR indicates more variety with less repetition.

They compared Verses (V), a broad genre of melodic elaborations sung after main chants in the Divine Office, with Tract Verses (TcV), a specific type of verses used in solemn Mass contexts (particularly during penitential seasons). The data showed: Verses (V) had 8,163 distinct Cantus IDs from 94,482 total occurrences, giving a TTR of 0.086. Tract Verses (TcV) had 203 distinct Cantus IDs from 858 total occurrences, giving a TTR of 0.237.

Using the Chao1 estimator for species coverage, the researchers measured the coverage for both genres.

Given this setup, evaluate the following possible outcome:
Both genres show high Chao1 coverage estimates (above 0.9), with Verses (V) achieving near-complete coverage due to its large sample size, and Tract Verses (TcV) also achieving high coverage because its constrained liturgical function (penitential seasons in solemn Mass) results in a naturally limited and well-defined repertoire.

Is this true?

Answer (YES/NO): NO